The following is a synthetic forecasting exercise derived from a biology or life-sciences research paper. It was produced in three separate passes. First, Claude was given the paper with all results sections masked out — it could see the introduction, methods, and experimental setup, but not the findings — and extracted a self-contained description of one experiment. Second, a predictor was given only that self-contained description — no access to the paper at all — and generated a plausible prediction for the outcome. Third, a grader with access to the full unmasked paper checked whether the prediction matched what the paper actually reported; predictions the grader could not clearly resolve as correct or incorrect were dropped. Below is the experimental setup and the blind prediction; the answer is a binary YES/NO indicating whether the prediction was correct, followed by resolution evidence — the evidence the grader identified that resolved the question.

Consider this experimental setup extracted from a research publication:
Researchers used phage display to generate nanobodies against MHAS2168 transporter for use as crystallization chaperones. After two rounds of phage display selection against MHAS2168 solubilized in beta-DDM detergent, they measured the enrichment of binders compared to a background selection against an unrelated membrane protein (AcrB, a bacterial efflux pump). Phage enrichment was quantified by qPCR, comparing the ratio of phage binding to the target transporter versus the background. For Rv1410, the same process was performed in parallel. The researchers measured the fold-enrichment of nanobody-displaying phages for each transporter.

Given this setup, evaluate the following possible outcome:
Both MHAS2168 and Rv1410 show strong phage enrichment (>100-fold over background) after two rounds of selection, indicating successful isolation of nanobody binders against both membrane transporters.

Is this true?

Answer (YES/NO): YES